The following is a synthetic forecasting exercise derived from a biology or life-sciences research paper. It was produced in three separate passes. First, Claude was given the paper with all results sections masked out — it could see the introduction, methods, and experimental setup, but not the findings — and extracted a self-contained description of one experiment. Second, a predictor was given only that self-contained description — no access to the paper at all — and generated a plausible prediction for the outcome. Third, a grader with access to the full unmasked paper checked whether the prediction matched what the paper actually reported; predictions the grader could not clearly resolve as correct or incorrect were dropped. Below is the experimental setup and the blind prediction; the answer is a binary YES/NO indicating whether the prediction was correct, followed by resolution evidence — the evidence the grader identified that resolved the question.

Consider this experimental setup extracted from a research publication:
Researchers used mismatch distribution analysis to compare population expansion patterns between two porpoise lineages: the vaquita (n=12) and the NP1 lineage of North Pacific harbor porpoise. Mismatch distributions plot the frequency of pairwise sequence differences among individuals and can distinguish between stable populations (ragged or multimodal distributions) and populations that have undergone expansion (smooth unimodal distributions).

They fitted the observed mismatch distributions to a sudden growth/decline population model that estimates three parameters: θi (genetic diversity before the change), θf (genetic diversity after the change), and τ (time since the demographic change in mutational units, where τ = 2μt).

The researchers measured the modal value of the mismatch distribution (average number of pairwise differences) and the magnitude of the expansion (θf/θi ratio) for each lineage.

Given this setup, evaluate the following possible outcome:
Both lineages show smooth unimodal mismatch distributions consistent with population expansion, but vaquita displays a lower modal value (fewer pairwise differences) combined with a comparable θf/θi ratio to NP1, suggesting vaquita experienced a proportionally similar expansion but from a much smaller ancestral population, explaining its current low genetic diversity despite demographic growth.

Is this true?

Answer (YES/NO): NO